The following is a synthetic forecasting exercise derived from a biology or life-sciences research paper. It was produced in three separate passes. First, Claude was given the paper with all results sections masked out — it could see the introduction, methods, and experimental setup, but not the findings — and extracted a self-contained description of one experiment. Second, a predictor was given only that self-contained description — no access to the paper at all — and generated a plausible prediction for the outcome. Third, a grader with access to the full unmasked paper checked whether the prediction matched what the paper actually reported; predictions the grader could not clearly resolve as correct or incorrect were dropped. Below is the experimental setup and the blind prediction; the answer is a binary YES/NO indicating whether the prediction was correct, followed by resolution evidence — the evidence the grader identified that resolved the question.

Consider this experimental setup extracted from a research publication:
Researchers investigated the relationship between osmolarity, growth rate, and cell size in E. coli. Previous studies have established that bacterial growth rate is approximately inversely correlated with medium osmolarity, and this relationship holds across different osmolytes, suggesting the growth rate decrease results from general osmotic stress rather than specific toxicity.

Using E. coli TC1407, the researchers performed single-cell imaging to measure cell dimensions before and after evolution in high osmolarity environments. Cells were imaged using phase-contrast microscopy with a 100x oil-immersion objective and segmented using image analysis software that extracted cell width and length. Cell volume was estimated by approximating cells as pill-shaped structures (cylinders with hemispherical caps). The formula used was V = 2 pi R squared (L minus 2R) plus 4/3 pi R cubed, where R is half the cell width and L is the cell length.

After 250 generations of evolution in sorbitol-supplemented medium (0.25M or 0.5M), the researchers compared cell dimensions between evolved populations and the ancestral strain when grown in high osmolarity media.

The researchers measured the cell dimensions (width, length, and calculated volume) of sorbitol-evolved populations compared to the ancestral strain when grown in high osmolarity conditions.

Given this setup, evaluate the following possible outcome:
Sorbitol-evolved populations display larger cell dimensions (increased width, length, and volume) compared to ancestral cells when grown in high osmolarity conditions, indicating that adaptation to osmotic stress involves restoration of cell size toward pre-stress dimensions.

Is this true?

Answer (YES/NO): NO